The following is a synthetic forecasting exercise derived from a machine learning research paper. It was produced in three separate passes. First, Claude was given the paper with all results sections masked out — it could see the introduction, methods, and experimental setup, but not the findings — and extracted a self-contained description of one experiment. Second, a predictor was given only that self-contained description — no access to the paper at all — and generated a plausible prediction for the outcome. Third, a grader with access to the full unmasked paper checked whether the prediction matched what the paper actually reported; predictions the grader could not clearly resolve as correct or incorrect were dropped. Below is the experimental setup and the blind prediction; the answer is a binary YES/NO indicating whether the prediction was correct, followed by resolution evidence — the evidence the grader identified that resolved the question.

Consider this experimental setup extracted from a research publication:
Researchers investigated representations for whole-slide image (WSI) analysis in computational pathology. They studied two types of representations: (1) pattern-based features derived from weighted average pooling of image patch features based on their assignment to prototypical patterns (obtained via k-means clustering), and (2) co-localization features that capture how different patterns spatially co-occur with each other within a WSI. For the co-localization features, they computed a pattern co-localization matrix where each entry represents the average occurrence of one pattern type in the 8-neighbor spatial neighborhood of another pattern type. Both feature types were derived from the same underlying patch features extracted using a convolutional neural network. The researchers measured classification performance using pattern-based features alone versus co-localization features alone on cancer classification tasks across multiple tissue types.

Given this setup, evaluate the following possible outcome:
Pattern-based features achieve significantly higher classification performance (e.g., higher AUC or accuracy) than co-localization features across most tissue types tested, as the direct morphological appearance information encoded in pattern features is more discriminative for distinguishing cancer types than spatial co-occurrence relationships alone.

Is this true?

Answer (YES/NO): YES